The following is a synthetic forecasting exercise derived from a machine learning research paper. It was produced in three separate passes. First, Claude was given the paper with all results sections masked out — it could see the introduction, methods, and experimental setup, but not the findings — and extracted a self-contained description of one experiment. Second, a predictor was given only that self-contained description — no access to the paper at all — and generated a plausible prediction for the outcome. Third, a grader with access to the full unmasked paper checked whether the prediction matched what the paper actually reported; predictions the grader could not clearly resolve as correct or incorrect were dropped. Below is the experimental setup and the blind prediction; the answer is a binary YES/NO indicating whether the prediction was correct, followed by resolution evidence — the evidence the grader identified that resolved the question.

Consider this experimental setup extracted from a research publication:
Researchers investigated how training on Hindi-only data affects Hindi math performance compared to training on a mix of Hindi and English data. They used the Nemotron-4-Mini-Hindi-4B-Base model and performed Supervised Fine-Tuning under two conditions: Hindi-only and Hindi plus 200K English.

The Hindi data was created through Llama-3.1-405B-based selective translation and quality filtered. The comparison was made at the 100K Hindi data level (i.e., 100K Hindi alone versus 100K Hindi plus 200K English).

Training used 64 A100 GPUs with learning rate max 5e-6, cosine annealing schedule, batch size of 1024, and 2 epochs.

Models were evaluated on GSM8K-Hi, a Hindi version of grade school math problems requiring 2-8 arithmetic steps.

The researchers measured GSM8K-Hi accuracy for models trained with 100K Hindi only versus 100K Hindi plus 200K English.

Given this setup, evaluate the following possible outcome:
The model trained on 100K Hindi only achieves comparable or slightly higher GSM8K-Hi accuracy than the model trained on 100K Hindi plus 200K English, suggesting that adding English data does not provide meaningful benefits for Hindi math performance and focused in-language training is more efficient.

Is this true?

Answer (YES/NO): NO